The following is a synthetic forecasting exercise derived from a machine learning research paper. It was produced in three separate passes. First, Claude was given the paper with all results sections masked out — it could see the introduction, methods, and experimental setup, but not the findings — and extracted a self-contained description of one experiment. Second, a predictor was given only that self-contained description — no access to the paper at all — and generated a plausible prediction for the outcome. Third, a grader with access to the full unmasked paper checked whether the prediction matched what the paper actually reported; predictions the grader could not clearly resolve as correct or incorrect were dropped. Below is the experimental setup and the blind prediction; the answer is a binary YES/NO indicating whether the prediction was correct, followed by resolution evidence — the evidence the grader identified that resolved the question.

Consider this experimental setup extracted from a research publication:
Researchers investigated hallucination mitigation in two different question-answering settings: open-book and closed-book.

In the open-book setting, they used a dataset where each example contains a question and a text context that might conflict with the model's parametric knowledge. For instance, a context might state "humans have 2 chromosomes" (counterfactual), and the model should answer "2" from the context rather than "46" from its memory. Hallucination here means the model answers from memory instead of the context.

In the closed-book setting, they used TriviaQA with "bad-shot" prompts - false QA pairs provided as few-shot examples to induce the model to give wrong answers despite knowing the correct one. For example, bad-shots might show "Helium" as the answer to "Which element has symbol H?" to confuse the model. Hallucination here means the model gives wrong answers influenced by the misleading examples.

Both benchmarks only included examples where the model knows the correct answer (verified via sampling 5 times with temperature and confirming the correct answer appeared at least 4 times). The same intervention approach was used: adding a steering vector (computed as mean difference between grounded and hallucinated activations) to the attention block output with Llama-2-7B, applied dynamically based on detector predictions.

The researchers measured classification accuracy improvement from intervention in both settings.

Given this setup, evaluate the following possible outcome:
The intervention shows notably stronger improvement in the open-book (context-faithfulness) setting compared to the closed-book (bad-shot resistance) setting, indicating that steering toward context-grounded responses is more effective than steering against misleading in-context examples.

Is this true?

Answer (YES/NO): YES